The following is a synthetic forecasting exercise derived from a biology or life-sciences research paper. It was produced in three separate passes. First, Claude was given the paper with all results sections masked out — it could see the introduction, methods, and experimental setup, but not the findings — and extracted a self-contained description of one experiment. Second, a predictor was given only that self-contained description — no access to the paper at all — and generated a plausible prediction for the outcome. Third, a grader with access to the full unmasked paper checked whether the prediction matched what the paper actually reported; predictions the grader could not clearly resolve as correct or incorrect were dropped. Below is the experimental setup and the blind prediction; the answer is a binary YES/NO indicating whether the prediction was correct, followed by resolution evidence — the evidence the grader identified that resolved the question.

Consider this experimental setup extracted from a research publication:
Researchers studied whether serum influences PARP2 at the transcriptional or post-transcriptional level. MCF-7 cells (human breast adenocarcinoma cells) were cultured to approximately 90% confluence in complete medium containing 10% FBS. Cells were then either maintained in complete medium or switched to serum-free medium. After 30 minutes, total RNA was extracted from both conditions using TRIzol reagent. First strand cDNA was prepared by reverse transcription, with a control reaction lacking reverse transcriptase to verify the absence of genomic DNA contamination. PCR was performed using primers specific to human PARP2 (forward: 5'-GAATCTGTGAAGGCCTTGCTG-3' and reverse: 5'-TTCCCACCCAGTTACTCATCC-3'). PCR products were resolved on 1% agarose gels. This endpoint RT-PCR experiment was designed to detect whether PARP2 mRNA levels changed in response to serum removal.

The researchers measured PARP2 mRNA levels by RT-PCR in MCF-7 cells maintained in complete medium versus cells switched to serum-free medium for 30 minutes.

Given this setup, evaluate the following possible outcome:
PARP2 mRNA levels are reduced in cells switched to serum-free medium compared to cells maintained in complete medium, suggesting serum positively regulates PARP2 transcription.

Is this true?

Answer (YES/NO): NO